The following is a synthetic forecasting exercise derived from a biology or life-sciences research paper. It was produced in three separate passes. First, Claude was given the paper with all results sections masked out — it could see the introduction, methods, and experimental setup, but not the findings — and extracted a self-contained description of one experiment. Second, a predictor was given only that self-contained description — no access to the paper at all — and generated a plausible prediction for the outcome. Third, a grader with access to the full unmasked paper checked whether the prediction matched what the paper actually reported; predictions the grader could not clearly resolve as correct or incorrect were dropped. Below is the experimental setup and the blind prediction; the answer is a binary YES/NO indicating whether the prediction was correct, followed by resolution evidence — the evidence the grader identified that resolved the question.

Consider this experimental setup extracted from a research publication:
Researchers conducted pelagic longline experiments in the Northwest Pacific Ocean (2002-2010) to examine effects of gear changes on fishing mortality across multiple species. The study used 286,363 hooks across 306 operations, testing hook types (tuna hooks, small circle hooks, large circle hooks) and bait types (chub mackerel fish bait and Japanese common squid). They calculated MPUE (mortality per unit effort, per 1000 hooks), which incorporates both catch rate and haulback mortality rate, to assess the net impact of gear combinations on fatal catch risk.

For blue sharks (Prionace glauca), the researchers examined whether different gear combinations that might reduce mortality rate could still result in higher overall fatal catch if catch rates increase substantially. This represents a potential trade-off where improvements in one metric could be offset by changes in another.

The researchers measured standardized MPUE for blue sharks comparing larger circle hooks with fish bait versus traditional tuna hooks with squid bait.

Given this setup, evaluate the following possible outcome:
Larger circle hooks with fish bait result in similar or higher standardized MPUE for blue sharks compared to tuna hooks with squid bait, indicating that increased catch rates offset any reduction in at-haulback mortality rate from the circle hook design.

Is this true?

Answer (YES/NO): NO